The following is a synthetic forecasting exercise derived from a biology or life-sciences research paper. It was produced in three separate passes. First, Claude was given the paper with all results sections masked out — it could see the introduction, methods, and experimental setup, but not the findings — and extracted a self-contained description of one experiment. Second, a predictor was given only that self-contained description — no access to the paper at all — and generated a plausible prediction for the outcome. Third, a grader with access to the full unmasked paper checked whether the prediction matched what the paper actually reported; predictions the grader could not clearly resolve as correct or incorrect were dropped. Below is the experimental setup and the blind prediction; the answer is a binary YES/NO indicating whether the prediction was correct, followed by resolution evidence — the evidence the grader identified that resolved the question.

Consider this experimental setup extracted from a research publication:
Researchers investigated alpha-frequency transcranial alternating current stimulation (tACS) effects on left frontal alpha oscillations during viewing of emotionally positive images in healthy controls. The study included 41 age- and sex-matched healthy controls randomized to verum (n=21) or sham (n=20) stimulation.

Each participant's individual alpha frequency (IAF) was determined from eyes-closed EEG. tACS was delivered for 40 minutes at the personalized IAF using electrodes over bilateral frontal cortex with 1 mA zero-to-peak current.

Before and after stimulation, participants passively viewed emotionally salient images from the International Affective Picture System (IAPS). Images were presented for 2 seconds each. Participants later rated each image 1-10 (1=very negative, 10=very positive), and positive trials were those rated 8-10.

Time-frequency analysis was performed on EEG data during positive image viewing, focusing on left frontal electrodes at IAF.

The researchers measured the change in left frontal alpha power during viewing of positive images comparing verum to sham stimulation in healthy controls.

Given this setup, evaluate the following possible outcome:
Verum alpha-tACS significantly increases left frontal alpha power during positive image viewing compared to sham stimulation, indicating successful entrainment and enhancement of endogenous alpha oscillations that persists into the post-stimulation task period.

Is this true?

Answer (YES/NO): NO